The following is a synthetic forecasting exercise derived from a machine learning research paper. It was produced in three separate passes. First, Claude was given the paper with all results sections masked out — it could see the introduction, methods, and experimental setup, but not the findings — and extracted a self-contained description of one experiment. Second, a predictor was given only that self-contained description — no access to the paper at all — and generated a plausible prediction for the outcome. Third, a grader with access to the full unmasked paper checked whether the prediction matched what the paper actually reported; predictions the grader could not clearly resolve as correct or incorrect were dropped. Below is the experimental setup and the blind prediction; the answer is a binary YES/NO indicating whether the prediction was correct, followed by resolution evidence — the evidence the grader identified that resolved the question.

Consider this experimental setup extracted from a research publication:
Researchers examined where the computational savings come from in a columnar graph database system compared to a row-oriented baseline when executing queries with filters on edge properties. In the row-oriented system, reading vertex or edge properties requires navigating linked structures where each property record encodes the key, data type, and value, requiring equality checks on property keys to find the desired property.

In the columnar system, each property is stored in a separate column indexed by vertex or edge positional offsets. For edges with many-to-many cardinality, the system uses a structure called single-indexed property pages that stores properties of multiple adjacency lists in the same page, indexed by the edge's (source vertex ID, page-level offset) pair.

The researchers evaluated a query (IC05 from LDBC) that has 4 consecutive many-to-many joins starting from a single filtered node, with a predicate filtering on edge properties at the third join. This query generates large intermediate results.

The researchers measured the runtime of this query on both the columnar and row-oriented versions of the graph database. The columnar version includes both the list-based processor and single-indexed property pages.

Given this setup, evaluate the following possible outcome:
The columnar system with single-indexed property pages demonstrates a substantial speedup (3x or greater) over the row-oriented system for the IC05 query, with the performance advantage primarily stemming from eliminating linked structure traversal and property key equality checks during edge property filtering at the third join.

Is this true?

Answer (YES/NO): NO